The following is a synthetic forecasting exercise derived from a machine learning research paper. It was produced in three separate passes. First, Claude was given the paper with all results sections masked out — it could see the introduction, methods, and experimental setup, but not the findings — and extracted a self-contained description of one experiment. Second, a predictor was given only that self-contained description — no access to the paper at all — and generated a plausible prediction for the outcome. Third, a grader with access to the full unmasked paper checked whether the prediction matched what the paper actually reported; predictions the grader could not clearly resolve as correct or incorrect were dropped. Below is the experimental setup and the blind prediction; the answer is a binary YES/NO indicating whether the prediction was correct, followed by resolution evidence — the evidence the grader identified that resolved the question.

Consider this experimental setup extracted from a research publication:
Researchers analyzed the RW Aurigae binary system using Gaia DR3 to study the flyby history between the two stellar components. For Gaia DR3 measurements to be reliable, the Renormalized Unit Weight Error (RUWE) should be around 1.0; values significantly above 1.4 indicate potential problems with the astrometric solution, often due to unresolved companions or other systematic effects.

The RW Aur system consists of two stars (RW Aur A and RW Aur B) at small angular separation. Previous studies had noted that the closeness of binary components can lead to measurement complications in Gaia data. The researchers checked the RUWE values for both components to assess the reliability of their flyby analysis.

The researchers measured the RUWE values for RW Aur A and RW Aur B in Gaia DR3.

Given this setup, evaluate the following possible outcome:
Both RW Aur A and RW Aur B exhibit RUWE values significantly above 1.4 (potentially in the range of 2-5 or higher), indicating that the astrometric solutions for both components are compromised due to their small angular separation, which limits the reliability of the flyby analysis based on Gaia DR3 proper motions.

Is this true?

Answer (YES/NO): NO